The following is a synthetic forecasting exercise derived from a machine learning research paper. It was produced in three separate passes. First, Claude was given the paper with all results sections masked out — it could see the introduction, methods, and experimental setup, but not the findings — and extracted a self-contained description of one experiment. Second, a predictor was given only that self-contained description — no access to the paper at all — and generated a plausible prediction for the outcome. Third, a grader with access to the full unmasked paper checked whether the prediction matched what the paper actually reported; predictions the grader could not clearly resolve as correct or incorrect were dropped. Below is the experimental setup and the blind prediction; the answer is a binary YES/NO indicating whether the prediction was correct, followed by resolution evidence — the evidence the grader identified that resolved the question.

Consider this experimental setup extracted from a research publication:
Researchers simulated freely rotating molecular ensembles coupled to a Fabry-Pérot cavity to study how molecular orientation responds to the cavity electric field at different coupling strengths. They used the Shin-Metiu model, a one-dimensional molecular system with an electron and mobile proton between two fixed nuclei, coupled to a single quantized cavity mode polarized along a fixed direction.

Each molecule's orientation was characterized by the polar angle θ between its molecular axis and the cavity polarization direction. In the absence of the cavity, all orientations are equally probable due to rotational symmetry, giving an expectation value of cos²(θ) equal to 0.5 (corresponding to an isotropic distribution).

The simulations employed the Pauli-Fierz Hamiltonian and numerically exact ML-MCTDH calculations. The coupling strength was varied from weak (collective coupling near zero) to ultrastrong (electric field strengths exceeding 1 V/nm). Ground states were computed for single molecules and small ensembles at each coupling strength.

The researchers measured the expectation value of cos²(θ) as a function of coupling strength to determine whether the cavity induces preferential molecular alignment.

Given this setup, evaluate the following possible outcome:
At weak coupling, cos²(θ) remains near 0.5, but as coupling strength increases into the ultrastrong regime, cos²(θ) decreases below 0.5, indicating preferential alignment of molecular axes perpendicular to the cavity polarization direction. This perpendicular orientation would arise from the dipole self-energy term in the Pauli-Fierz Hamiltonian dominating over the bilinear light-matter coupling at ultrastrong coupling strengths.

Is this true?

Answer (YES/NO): YES